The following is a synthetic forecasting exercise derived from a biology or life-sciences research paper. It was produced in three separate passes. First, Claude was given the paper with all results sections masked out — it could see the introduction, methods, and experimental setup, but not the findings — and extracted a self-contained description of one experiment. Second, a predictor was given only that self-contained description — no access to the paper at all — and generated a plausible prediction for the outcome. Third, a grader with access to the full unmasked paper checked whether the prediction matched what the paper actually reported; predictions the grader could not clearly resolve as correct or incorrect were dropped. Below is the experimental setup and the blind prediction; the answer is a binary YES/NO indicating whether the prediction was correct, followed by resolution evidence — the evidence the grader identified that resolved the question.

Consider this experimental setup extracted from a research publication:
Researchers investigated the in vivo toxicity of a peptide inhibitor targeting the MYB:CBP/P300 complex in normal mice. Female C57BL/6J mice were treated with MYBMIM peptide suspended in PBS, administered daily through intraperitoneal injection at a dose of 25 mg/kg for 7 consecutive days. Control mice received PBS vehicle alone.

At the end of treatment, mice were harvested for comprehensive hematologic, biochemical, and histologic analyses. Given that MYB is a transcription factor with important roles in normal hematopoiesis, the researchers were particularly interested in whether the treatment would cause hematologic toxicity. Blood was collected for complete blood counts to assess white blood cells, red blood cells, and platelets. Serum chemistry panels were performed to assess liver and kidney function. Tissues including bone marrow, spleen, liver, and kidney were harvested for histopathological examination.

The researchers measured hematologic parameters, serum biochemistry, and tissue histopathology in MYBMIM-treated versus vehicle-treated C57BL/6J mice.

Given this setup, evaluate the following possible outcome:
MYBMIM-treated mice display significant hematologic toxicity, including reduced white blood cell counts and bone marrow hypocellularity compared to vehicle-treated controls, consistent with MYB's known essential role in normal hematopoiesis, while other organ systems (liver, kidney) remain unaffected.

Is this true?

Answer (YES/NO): NO